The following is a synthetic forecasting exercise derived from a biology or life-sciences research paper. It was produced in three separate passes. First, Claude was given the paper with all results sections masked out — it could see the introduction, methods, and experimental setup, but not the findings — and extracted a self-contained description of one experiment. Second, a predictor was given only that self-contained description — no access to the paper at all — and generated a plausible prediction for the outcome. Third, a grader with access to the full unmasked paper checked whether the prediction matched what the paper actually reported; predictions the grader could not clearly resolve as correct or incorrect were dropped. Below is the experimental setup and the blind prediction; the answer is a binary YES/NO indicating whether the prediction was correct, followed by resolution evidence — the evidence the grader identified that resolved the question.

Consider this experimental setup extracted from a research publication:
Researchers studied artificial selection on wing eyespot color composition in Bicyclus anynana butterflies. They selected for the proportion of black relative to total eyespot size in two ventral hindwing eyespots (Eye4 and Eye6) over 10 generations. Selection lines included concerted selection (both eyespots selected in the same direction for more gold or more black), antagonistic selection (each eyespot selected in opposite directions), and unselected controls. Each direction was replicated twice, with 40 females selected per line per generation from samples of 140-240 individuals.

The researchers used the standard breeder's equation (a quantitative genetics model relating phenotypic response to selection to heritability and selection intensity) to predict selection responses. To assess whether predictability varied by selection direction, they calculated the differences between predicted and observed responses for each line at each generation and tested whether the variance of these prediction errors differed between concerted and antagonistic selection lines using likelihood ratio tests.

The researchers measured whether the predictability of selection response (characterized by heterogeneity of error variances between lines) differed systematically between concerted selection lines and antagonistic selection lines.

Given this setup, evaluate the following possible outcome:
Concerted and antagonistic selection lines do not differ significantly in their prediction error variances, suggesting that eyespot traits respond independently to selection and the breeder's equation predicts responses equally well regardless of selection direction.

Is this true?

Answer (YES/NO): NO